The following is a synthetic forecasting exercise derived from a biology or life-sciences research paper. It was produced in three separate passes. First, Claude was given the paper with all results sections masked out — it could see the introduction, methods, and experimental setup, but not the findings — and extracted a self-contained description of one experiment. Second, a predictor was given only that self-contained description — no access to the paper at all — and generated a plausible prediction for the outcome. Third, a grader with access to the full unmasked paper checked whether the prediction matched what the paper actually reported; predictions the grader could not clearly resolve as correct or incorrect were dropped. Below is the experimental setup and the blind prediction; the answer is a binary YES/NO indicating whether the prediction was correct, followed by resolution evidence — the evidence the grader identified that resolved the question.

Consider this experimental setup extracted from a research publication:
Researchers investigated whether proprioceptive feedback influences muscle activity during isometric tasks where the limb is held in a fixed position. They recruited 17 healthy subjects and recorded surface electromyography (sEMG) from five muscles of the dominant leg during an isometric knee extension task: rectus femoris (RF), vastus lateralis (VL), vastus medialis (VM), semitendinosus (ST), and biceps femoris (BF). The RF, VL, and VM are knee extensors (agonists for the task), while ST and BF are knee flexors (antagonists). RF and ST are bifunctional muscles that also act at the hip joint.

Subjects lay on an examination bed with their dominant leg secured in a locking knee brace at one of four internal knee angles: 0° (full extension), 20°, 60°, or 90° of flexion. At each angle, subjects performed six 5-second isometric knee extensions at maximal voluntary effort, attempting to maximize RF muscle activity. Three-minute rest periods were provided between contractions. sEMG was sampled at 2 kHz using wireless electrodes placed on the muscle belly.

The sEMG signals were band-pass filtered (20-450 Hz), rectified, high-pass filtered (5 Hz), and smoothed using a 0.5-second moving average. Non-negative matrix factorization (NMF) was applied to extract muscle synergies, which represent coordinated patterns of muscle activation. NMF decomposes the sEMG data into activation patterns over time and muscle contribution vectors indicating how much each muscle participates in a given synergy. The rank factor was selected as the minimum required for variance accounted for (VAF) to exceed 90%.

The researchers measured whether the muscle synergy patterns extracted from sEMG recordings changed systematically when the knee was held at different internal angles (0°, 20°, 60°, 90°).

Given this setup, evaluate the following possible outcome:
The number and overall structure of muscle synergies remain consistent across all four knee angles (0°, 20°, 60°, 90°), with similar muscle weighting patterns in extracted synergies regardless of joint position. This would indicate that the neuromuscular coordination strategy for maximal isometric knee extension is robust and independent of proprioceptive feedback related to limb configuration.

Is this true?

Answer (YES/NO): NO